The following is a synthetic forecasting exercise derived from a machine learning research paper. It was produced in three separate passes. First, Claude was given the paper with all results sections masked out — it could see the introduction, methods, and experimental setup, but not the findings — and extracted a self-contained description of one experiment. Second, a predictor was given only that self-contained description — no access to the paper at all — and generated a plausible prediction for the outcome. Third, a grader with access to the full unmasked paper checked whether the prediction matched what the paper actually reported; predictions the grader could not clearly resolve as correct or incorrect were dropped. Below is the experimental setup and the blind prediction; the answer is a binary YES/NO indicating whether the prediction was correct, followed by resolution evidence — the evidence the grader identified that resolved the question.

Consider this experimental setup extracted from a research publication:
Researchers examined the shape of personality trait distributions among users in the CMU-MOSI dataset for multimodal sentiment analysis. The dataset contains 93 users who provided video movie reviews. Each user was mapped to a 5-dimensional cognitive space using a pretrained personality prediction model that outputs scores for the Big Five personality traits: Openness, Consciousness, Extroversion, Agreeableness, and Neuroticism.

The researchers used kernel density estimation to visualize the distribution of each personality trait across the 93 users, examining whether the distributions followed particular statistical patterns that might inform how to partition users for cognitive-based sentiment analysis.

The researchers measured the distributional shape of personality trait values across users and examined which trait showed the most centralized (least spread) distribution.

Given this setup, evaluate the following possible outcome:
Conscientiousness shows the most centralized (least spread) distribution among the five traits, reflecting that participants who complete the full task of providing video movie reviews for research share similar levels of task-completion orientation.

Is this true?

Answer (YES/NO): NO